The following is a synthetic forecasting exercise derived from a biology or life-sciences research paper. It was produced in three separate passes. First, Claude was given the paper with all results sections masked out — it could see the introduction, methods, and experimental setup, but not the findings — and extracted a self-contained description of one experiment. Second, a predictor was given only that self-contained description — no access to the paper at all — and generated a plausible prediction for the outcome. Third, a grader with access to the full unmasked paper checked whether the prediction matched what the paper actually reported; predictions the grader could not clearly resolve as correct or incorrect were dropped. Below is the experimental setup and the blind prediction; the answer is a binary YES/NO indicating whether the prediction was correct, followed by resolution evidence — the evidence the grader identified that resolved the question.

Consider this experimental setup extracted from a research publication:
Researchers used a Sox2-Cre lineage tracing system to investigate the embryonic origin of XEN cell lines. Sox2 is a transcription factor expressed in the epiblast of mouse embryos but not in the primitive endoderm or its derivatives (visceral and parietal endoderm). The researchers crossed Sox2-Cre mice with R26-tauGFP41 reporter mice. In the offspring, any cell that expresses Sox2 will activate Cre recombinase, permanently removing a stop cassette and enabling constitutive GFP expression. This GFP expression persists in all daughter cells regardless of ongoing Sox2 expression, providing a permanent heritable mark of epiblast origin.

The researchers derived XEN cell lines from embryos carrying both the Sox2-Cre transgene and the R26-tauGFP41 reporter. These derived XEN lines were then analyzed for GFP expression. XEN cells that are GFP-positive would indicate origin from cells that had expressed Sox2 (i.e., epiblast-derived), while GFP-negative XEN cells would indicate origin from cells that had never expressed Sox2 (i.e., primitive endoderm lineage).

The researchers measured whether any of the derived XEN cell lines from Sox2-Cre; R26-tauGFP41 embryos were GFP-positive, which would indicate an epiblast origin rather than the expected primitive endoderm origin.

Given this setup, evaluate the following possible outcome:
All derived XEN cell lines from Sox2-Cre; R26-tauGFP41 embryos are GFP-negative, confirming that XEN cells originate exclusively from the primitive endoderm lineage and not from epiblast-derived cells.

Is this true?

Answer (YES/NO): NO